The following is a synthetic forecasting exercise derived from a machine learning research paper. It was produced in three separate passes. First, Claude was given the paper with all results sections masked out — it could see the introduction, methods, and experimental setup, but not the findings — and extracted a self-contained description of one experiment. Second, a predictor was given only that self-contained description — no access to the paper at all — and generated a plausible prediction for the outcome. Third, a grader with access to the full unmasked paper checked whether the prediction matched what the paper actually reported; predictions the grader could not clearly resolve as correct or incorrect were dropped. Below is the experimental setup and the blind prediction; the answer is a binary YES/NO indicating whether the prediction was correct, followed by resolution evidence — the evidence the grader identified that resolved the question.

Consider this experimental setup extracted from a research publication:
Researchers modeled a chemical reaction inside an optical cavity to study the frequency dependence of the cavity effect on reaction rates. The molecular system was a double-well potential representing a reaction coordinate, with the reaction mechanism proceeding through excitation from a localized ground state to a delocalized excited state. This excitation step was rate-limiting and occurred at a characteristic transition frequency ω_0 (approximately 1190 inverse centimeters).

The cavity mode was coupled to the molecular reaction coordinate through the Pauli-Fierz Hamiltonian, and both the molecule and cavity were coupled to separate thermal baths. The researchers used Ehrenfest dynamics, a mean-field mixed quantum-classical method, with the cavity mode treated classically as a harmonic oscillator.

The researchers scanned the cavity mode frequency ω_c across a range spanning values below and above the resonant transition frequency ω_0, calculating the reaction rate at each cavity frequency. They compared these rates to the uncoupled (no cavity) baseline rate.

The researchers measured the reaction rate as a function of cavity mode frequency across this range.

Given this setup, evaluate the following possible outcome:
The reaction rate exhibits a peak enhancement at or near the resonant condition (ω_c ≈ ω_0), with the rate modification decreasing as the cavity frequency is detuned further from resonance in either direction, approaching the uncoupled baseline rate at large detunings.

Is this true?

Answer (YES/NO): YES